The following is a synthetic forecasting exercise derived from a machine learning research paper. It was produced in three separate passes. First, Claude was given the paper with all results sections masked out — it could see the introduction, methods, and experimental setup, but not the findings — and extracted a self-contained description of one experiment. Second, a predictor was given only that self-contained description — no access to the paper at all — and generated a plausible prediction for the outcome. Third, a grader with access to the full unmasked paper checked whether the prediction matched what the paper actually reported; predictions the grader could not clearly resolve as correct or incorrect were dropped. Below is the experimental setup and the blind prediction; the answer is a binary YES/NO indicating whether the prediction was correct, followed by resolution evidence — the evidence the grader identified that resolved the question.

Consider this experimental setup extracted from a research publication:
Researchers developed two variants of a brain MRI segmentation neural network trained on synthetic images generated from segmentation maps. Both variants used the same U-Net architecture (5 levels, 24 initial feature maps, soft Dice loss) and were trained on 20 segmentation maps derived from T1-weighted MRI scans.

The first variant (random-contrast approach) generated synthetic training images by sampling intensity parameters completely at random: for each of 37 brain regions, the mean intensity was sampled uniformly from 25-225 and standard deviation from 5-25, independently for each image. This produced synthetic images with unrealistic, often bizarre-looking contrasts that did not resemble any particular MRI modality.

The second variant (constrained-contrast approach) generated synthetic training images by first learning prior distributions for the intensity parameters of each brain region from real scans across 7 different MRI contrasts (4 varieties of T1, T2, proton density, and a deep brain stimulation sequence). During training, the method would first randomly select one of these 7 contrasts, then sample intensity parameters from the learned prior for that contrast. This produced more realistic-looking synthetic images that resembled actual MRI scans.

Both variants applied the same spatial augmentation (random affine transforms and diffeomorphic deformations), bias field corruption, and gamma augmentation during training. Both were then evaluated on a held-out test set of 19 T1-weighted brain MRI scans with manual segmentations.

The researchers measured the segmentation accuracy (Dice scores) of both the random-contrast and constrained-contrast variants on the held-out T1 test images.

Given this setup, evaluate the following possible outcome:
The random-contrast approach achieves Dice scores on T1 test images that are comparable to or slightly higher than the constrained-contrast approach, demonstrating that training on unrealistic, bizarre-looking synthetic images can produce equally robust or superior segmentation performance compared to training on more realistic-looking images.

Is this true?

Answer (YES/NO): YES